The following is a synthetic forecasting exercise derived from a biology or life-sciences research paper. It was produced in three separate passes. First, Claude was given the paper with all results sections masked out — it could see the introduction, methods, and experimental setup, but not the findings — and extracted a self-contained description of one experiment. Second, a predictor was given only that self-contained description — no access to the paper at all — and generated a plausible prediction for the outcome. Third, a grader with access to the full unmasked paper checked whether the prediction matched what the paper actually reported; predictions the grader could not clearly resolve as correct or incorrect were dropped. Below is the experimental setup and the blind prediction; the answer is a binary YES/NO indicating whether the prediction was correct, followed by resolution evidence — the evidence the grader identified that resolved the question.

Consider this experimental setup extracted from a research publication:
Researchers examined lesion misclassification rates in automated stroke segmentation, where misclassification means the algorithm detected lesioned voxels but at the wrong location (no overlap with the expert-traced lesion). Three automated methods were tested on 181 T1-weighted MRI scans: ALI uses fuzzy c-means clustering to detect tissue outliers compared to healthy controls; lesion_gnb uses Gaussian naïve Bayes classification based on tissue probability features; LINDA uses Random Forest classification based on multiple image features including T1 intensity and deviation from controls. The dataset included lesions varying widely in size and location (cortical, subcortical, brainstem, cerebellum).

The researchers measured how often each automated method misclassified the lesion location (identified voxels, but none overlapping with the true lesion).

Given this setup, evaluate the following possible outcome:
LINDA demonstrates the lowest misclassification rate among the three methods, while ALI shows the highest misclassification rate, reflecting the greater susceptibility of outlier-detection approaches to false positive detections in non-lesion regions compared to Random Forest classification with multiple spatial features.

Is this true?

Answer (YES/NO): NO